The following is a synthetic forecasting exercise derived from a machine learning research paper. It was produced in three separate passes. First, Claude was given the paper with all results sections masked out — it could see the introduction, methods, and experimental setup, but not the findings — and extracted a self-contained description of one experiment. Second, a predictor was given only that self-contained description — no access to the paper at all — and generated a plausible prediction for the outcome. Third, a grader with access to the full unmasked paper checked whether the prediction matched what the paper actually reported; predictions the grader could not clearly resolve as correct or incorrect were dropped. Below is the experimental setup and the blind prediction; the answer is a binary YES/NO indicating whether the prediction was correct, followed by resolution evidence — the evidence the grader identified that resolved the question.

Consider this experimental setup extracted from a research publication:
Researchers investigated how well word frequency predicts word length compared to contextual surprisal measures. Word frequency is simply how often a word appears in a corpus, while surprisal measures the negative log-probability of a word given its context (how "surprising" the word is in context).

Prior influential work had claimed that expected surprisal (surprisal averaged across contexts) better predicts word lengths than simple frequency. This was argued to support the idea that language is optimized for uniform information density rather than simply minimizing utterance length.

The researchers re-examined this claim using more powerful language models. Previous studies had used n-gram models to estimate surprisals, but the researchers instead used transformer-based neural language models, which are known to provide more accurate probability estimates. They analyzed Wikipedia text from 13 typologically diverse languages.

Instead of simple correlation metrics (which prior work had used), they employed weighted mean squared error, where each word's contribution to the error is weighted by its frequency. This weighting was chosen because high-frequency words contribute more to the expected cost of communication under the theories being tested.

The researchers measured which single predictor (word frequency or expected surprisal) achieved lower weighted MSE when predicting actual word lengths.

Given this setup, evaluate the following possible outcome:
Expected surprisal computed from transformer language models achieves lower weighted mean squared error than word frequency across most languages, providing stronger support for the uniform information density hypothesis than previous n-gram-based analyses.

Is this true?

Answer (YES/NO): NO